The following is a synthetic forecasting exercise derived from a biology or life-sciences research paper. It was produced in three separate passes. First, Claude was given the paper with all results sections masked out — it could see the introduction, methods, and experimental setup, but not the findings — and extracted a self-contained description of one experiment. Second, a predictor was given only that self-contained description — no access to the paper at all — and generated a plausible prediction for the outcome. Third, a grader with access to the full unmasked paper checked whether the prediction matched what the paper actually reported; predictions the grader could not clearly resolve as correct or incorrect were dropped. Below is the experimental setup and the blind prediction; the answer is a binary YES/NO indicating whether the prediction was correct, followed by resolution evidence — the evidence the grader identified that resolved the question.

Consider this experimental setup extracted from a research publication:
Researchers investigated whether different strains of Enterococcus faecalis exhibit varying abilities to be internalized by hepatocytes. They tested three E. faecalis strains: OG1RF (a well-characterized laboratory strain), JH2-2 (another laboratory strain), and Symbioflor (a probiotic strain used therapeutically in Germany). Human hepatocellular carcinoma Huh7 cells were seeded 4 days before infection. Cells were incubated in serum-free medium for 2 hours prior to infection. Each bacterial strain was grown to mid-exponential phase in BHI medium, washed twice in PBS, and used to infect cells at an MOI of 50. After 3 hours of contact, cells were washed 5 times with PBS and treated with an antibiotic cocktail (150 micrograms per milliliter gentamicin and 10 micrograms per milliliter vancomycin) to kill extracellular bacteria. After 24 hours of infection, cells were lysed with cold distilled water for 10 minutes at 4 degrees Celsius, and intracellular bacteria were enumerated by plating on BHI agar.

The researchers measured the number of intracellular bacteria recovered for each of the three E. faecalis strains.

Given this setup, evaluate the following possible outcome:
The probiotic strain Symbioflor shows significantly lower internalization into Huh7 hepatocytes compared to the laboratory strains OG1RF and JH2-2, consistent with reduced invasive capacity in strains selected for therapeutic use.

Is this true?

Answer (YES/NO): NO